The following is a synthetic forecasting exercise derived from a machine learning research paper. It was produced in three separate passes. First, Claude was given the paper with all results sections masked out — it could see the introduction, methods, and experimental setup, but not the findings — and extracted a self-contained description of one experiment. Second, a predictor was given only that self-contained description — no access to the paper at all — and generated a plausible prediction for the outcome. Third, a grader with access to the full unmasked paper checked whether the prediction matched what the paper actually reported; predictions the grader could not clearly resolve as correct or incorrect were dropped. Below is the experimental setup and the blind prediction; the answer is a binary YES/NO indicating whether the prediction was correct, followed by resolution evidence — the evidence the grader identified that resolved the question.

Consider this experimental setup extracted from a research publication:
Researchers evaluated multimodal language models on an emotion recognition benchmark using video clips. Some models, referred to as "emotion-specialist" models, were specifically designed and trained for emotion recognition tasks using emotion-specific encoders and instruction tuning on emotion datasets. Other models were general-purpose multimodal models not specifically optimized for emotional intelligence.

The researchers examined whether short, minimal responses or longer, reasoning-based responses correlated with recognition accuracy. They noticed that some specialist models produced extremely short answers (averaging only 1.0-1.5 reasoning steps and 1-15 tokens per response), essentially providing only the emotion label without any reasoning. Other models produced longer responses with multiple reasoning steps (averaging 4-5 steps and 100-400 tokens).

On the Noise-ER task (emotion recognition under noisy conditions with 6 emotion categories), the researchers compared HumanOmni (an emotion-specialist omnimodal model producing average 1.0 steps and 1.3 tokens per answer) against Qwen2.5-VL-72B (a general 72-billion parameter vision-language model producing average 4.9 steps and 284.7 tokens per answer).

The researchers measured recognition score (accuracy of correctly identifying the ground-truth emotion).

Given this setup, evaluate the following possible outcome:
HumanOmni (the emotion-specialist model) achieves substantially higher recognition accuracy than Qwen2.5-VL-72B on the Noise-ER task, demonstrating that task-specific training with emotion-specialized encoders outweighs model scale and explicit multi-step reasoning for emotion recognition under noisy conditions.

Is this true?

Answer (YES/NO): YES